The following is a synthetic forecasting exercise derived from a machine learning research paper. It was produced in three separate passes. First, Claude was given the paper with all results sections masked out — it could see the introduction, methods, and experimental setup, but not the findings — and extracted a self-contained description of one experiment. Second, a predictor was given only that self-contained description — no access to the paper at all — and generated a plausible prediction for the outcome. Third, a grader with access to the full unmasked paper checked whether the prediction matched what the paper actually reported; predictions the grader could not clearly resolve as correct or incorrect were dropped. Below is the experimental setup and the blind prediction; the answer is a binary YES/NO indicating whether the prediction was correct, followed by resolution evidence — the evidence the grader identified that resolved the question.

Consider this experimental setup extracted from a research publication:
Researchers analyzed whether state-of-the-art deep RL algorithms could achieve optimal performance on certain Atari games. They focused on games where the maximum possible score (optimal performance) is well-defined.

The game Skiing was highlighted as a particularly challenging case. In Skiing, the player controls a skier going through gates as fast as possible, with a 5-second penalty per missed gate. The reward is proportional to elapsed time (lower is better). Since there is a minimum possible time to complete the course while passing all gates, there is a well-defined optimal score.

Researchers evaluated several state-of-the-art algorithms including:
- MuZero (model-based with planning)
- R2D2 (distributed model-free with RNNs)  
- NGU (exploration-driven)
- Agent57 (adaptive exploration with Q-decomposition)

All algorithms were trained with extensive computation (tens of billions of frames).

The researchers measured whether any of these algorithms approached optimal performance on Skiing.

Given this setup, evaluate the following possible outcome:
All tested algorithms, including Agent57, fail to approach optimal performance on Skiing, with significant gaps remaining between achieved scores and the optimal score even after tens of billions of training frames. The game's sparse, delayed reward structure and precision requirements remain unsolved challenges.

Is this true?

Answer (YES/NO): NO